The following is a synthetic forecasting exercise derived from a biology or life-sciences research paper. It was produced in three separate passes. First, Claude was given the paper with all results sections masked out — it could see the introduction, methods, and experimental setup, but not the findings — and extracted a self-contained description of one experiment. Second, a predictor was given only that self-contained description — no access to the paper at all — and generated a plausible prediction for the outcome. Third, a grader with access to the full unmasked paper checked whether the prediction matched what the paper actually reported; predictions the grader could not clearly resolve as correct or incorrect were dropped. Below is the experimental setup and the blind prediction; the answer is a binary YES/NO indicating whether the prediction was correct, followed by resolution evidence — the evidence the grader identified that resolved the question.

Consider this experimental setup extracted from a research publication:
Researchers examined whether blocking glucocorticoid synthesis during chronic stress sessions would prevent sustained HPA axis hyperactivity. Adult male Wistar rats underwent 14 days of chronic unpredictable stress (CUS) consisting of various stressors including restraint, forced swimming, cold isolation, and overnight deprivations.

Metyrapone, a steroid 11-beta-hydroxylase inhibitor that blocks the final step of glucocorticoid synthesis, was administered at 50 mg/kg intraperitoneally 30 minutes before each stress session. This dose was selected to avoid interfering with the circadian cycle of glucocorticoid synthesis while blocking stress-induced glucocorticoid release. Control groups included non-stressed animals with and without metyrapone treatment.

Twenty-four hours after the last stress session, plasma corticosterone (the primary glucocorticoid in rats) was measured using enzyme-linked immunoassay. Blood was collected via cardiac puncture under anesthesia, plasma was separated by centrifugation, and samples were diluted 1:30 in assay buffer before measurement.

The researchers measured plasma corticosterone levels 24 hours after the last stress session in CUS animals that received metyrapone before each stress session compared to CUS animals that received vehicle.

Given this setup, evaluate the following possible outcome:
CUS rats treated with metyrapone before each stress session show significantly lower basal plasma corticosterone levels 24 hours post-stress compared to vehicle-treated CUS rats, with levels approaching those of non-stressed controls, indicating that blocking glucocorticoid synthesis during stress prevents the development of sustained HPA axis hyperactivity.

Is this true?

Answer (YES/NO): YES